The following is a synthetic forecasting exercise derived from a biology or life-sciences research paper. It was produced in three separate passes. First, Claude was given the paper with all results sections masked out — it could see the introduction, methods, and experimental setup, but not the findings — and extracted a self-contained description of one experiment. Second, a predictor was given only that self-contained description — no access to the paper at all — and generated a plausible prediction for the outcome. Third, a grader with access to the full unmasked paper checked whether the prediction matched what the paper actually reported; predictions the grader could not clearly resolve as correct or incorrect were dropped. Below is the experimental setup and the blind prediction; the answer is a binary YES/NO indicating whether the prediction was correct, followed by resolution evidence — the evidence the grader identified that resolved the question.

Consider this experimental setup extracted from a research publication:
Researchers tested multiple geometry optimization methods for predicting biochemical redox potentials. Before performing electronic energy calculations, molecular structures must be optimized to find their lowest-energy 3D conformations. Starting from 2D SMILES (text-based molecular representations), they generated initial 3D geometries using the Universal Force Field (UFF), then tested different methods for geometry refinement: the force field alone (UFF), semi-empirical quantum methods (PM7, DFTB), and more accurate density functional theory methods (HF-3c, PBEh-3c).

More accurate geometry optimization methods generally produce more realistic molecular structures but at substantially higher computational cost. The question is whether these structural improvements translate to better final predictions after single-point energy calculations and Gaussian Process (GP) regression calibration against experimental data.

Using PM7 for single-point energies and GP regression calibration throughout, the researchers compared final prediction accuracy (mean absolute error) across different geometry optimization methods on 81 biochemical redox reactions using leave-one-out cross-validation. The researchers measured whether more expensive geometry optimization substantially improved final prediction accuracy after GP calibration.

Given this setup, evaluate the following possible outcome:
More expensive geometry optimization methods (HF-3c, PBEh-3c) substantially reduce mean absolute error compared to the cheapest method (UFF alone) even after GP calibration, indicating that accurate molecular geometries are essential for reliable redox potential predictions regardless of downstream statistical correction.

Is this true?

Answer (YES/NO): NO